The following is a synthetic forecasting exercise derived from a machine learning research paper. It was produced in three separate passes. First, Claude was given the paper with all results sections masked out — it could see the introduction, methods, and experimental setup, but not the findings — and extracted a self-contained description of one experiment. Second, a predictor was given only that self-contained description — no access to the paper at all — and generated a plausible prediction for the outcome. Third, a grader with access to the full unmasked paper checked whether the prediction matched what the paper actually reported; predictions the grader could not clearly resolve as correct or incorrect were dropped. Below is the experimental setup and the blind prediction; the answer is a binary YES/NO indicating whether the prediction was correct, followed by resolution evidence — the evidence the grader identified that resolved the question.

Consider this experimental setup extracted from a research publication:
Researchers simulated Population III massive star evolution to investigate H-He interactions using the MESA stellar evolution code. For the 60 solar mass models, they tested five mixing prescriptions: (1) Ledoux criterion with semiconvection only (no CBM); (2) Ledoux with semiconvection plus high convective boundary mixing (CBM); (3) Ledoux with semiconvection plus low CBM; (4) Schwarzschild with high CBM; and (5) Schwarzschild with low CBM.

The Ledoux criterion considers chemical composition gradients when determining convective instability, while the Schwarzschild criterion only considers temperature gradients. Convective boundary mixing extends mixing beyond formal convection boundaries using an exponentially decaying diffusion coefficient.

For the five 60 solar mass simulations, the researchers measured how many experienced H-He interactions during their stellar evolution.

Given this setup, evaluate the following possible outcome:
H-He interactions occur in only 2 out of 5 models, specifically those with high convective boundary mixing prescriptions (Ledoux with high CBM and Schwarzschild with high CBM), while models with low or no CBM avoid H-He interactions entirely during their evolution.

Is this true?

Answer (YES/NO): NO